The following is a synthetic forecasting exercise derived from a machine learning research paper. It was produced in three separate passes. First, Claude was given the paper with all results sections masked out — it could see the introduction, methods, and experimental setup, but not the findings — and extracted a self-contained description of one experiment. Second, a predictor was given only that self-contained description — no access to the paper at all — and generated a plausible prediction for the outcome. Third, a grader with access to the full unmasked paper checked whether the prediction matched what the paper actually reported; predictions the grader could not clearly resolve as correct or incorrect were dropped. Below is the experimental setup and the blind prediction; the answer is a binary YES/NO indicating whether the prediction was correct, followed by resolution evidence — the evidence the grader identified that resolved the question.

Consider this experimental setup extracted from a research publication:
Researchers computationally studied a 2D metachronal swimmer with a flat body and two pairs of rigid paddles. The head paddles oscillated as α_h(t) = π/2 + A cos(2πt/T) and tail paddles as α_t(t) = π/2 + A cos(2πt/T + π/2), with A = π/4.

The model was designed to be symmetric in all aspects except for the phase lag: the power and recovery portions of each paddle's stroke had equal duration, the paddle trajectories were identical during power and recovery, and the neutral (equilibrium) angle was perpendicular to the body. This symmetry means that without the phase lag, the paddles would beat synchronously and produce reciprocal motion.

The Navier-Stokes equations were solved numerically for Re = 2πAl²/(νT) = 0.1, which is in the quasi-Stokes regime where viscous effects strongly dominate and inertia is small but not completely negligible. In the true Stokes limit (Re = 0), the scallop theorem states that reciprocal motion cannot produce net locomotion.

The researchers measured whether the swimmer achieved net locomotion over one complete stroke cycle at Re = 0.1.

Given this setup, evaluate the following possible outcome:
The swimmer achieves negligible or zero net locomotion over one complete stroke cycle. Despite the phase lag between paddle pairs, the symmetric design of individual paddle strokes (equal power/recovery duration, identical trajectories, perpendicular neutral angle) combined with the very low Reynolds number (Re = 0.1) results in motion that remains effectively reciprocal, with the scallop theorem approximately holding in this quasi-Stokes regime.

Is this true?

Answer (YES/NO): NO